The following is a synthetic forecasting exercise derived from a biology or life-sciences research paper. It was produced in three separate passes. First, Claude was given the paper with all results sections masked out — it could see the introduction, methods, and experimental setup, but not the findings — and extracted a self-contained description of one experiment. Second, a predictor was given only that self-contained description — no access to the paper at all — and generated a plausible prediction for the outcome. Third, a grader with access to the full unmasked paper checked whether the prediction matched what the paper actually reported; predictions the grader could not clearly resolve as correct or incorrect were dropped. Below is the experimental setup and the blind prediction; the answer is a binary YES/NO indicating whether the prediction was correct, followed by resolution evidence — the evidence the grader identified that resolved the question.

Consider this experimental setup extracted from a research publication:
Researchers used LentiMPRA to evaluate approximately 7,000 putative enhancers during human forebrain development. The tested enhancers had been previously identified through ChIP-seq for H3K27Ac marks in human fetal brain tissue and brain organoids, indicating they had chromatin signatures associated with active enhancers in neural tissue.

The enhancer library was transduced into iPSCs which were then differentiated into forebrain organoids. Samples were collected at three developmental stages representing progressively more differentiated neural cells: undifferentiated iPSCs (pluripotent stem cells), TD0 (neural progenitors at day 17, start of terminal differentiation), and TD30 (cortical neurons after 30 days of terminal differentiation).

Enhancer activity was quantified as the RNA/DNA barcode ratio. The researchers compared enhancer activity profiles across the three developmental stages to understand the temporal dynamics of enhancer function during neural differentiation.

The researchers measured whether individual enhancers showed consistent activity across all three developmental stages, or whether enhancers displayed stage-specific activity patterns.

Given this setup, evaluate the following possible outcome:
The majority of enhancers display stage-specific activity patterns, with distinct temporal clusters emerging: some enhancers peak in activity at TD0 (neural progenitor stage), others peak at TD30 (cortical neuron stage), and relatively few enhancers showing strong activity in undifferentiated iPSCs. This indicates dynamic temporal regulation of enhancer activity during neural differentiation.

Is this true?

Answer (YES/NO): YES